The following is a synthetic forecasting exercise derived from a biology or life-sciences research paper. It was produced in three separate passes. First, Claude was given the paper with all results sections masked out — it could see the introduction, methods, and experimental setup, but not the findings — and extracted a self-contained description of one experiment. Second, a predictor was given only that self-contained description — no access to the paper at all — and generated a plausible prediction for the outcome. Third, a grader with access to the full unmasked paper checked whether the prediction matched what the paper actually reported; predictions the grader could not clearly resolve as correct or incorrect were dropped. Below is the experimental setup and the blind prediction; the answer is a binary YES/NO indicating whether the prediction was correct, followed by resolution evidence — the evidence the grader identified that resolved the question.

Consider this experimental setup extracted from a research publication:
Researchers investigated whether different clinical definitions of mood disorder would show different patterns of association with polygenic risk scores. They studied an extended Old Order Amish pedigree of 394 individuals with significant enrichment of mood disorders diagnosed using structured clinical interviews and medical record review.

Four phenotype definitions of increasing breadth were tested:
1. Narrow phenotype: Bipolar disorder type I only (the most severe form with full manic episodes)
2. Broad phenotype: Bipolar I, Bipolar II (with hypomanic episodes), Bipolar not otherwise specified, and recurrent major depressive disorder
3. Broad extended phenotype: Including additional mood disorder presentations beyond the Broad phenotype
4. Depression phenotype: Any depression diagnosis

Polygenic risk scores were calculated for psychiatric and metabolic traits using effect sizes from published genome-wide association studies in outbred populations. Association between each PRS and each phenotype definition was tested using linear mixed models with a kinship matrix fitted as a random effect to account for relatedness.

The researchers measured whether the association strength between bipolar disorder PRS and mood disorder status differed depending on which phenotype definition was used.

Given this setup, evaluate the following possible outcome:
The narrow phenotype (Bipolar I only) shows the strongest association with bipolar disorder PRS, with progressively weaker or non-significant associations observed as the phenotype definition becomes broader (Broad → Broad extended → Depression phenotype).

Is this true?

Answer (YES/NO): NO